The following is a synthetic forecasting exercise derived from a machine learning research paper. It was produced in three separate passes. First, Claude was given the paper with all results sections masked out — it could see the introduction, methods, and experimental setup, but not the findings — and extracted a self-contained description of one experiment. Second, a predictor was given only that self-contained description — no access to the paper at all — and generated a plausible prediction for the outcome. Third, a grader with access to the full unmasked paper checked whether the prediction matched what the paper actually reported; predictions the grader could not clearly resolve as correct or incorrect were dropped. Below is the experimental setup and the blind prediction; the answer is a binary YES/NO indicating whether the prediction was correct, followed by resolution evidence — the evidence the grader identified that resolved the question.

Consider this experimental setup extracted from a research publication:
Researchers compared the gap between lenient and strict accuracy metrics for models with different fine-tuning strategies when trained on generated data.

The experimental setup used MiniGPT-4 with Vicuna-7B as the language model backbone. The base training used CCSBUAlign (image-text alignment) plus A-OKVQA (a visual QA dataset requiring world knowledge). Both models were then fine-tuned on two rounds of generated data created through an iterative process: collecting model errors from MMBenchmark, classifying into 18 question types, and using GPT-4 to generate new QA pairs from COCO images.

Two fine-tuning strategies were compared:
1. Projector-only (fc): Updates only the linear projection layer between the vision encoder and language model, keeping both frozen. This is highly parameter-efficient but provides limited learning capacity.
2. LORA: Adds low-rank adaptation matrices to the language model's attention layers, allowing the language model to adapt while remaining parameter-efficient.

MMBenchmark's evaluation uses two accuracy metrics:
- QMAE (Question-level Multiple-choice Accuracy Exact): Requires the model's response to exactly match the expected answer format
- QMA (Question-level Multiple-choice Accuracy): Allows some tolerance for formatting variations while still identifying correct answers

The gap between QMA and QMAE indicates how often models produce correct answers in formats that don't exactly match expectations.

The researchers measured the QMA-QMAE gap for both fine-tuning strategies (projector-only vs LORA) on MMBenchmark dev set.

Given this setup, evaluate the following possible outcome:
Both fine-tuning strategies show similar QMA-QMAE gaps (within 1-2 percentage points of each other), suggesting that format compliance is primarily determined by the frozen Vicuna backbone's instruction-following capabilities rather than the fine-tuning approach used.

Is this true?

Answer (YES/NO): NO